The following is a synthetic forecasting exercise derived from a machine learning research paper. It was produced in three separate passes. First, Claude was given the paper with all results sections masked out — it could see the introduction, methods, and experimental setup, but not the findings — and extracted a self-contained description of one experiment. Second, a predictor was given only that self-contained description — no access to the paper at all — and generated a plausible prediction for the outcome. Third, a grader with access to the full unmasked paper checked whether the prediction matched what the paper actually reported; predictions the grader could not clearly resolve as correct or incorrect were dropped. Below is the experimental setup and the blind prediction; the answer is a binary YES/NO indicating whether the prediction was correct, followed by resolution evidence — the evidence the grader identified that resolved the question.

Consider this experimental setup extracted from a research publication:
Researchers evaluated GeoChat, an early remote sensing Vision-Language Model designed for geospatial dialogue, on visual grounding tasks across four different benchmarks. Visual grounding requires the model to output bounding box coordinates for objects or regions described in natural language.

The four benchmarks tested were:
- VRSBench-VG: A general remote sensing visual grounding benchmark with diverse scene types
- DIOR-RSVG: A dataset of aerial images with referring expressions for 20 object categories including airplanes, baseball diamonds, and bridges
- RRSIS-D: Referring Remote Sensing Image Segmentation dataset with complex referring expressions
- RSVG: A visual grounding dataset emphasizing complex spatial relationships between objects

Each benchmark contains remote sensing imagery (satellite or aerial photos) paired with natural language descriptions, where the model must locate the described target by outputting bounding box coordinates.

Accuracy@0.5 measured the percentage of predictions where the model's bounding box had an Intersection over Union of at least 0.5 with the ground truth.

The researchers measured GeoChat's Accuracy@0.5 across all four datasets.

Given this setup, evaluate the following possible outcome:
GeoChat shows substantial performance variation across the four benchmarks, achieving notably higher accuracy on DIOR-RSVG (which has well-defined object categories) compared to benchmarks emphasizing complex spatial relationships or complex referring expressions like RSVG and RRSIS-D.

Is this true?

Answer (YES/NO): YES